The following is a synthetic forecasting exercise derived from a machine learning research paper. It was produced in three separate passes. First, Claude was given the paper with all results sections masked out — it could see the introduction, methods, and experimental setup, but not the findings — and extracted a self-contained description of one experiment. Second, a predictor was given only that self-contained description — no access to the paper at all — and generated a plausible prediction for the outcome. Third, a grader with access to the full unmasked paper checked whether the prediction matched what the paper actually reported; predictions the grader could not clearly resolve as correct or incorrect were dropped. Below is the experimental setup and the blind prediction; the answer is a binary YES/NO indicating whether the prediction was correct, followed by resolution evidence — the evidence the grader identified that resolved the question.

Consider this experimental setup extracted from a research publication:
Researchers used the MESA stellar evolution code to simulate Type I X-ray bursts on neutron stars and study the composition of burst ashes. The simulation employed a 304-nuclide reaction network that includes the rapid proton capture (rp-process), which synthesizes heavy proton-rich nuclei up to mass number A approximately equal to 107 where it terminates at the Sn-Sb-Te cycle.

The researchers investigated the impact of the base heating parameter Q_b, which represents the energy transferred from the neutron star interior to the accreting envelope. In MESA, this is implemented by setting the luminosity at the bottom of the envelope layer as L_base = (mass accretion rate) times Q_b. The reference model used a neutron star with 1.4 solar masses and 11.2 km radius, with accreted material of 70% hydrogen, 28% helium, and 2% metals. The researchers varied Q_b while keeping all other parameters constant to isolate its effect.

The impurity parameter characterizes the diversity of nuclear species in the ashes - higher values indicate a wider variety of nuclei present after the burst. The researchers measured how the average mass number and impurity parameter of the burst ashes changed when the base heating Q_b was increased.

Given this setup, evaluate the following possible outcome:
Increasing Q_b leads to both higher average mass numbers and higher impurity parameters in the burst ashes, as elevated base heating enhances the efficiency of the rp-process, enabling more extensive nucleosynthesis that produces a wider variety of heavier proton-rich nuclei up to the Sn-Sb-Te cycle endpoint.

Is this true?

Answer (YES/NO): NO